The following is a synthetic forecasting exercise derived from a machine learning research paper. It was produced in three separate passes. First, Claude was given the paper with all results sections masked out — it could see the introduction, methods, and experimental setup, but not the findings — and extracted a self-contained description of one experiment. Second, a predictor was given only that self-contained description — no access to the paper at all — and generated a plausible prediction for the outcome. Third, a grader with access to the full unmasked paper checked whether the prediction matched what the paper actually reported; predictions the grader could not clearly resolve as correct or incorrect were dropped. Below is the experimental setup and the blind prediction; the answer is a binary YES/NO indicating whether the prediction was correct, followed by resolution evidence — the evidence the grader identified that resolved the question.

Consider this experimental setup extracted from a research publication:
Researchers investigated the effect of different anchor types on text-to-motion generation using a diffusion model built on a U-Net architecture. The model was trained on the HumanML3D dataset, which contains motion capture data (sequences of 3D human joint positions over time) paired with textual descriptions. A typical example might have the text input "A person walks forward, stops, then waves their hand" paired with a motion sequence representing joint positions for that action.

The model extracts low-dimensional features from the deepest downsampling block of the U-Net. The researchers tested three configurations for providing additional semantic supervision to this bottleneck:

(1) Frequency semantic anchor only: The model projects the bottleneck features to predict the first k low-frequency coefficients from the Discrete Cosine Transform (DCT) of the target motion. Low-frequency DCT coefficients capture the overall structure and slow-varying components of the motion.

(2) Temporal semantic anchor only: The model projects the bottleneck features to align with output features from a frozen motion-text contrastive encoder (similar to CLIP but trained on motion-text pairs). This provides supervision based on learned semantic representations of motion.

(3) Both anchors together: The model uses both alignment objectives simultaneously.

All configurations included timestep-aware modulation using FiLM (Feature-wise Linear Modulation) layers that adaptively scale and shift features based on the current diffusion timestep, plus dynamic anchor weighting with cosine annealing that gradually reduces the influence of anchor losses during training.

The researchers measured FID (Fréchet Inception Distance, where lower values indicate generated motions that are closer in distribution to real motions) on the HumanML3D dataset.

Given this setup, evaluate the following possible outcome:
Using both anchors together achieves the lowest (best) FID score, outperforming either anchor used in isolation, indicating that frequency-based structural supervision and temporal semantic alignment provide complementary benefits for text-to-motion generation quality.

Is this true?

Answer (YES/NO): YES